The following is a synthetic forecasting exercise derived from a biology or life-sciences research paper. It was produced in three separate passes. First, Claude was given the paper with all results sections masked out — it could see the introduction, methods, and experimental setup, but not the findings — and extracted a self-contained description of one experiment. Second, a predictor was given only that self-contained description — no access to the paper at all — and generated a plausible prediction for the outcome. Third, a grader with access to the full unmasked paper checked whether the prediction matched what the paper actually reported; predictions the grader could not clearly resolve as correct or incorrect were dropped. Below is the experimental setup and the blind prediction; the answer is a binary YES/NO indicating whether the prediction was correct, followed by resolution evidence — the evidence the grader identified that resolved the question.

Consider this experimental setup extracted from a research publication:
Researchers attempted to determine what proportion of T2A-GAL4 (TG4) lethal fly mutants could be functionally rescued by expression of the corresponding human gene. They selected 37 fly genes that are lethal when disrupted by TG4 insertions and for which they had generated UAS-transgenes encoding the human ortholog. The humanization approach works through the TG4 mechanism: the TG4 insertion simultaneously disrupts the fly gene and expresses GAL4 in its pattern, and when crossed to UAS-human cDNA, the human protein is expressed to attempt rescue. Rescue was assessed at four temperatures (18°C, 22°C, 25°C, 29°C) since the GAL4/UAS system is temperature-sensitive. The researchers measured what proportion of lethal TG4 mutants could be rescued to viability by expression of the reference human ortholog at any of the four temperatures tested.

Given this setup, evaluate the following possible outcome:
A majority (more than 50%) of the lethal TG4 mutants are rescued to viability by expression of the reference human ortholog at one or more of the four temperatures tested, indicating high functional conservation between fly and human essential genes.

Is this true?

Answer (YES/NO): NO